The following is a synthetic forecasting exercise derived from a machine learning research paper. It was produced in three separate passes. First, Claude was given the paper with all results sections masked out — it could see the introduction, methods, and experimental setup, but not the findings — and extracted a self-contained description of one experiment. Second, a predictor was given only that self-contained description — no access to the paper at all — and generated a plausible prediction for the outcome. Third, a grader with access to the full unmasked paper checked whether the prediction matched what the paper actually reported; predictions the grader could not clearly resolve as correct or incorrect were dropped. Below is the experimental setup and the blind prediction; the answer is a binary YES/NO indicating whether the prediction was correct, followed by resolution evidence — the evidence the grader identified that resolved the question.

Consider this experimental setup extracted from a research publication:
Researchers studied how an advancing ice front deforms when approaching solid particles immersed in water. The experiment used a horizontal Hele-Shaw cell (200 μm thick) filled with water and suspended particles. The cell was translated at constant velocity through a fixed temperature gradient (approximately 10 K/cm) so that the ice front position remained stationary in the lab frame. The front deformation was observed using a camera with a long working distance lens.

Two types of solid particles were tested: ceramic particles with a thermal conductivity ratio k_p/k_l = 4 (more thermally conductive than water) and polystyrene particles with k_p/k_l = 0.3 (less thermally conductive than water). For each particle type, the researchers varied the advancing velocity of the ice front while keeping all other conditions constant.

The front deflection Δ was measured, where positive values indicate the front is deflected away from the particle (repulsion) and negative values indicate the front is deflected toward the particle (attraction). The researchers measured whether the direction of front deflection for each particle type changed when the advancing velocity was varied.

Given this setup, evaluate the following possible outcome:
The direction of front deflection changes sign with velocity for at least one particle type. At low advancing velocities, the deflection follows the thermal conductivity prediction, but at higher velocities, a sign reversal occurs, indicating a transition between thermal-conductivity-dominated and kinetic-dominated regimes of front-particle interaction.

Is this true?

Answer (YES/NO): NO